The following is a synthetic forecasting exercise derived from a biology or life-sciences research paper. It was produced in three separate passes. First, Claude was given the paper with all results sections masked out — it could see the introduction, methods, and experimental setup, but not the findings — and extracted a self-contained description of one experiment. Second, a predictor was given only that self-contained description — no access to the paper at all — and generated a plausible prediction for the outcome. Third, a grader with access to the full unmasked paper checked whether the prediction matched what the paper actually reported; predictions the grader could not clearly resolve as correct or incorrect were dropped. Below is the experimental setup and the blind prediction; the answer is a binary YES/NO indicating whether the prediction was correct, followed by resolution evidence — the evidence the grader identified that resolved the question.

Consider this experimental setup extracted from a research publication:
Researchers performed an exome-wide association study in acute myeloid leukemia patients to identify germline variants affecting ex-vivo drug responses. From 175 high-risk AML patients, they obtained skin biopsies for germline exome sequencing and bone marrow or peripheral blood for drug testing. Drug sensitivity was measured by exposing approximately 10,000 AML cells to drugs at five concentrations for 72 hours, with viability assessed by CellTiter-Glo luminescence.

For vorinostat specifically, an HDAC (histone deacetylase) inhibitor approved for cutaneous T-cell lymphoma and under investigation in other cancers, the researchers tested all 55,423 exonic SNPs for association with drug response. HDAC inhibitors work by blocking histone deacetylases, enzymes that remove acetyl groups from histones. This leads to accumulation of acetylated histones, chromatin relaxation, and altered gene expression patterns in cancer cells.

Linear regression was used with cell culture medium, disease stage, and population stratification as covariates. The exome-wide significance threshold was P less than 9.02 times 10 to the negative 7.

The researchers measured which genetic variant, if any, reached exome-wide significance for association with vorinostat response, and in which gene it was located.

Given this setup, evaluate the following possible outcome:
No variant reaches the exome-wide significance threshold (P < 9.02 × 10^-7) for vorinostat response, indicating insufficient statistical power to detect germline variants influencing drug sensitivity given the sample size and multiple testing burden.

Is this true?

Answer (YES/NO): NO